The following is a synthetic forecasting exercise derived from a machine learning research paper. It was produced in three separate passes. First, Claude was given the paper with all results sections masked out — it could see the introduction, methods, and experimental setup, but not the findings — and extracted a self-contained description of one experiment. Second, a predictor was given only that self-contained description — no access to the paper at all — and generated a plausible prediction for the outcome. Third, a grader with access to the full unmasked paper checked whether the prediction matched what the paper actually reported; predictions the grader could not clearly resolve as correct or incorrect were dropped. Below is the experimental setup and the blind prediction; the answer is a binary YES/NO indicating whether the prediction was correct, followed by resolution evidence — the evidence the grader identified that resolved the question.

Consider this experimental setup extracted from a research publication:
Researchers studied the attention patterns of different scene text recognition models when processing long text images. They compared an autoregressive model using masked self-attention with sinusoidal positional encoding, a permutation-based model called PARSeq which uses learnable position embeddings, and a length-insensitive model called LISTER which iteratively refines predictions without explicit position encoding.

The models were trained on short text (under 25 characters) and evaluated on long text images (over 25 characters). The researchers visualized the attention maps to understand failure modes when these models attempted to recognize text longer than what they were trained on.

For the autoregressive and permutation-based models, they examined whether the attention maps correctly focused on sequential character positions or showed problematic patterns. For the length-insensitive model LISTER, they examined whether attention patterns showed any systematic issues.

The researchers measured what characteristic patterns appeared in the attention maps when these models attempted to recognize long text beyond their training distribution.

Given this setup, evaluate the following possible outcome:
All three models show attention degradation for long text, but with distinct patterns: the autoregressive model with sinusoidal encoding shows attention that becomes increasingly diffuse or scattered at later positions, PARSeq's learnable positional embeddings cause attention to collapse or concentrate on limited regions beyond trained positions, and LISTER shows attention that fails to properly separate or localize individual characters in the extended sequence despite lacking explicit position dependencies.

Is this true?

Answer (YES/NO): NO